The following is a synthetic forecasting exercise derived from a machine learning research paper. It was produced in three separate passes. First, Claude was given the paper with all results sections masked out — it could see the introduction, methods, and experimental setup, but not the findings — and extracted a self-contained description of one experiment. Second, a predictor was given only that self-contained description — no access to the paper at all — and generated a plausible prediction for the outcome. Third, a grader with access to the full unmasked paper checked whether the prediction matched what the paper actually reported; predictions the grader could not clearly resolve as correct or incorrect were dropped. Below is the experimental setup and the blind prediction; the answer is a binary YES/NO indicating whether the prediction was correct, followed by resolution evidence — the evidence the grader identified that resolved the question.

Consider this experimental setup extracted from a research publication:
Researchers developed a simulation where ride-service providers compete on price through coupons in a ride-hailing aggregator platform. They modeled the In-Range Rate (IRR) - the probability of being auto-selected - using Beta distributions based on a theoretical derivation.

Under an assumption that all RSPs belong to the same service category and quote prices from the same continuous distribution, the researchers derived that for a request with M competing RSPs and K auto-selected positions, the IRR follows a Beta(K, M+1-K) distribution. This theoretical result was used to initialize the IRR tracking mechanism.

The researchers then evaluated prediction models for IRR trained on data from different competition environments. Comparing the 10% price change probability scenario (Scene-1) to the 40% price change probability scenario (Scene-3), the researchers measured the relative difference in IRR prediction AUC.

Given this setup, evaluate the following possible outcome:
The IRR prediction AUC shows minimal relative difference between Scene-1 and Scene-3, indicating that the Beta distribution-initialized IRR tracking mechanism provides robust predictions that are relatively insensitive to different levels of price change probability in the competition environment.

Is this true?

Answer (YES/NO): NO